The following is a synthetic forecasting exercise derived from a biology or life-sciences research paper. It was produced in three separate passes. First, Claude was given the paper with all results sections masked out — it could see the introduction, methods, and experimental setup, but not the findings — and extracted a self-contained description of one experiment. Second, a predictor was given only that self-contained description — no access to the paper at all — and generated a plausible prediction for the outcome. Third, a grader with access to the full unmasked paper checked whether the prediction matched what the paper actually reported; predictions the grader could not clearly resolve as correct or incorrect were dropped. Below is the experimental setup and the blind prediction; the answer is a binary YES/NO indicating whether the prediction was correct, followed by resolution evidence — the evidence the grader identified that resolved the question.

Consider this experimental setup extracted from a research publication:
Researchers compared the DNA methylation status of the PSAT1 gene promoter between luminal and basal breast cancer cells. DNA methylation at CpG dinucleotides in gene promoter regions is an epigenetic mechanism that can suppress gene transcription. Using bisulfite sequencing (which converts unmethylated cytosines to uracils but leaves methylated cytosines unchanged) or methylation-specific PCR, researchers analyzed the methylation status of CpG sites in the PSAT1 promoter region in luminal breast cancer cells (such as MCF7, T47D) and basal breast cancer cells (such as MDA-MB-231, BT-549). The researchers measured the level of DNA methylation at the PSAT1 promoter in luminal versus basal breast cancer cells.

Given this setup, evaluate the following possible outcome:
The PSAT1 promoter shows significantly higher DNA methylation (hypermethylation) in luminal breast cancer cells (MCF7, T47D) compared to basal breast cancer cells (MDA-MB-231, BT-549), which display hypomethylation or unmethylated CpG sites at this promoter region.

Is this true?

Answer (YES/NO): YES